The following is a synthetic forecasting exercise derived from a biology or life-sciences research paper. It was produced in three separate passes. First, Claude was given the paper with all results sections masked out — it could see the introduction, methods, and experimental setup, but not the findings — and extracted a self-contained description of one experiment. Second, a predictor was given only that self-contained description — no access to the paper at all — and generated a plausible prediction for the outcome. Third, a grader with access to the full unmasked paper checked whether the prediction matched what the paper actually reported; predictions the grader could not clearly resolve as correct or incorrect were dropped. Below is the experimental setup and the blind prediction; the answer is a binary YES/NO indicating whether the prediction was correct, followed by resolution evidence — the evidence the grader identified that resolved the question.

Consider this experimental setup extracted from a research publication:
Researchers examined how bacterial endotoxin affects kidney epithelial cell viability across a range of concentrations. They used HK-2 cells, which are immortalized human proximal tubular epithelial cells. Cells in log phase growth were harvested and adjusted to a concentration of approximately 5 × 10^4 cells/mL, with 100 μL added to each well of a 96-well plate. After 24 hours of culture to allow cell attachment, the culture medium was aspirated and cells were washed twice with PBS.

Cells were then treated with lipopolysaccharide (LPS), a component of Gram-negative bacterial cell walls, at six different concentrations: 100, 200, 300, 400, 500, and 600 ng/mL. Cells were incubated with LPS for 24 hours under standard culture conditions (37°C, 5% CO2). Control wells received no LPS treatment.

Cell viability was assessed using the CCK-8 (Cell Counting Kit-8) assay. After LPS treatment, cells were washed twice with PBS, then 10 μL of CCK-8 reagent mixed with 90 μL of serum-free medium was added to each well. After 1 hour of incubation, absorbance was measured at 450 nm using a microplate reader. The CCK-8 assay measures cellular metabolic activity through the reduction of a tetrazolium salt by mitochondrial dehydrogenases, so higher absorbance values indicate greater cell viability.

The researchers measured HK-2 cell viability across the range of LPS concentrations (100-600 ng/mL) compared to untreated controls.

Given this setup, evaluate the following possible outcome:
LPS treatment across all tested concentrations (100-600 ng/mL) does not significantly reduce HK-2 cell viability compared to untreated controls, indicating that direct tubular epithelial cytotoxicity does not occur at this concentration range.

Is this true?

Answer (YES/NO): NO